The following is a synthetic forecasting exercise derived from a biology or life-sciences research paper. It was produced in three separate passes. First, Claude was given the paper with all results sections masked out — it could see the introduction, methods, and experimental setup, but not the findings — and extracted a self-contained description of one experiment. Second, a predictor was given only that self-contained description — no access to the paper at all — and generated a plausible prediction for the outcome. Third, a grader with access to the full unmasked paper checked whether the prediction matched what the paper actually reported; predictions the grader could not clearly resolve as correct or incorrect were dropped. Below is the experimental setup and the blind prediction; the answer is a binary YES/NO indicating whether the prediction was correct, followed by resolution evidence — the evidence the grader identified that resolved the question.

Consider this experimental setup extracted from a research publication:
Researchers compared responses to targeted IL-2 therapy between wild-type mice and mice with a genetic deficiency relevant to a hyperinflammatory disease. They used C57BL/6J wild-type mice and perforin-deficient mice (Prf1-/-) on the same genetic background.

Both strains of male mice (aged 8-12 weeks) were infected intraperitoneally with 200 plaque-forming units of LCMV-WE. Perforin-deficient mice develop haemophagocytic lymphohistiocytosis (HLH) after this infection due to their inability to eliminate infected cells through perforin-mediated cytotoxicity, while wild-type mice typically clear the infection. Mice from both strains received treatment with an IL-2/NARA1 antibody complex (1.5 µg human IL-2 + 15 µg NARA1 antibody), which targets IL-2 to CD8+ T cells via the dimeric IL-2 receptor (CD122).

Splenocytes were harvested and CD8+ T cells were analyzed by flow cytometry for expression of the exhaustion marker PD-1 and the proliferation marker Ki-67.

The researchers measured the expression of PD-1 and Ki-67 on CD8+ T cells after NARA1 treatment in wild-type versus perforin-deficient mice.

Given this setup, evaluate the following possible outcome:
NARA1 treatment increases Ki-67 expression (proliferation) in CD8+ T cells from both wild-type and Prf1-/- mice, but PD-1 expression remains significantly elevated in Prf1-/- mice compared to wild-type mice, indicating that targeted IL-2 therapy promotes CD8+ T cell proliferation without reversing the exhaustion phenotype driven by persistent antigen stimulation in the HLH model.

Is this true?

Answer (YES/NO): NO